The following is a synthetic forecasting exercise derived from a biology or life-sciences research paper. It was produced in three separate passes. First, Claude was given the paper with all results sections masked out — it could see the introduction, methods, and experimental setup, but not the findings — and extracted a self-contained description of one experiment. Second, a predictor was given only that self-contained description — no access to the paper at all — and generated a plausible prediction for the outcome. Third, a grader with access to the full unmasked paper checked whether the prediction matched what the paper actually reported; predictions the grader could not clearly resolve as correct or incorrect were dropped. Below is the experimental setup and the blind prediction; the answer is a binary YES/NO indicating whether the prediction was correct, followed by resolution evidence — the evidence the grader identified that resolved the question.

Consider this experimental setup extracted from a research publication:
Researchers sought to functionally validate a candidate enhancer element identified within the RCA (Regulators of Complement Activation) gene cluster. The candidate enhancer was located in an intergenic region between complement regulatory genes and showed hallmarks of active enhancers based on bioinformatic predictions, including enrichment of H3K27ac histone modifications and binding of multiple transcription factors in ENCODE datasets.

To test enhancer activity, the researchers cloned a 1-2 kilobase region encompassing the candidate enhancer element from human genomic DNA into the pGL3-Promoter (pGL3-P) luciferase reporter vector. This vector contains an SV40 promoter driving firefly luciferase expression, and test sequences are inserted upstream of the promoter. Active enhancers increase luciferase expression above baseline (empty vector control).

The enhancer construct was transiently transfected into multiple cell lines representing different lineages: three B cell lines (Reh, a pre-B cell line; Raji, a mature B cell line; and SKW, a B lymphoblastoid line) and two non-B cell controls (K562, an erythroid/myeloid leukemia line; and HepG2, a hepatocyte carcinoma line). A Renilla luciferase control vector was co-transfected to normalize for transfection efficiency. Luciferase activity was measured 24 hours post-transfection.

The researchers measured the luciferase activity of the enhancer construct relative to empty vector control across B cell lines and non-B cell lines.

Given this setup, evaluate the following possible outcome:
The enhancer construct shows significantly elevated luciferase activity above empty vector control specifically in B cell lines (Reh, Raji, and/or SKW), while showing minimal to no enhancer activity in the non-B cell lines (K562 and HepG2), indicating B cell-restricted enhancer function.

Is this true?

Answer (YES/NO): NO